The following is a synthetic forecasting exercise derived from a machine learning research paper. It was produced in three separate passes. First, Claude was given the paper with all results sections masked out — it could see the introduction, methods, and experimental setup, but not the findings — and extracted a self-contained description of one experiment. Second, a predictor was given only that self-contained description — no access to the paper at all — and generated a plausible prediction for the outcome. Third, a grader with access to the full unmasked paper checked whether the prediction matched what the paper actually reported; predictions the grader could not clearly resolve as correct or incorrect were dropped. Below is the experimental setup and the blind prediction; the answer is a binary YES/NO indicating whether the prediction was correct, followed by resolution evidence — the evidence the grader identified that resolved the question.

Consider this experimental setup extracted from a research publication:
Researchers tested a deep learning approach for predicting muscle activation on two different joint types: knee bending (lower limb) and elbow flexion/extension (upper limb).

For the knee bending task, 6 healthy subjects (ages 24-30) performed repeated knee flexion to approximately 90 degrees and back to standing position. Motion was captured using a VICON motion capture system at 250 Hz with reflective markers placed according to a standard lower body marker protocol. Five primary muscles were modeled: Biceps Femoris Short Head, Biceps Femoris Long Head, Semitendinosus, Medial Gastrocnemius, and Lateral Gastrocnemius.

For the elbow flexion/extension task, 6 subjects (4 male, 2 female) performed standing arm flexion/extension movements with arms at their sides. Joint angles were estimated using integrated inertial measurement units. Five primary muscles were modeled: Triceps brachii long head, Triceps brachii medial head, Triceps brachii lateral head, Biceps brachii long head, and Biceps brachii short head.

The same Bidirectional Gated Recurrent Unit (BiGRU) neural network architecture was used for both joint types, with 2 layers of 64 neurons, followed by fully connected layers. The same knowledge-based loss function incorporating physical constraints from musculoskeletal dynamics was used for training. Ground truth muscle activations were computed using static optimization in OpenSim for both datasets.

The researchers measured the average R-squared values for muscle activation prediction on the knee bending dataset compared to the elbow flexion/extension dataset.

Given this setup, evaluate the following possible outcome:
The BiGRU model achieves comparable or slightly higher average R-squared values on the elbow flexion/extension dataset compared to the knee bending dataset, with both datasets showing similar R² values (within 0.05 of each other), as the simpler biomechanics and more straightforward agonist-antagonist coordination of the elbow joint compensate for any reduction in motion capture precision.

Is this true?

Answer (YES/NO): YES